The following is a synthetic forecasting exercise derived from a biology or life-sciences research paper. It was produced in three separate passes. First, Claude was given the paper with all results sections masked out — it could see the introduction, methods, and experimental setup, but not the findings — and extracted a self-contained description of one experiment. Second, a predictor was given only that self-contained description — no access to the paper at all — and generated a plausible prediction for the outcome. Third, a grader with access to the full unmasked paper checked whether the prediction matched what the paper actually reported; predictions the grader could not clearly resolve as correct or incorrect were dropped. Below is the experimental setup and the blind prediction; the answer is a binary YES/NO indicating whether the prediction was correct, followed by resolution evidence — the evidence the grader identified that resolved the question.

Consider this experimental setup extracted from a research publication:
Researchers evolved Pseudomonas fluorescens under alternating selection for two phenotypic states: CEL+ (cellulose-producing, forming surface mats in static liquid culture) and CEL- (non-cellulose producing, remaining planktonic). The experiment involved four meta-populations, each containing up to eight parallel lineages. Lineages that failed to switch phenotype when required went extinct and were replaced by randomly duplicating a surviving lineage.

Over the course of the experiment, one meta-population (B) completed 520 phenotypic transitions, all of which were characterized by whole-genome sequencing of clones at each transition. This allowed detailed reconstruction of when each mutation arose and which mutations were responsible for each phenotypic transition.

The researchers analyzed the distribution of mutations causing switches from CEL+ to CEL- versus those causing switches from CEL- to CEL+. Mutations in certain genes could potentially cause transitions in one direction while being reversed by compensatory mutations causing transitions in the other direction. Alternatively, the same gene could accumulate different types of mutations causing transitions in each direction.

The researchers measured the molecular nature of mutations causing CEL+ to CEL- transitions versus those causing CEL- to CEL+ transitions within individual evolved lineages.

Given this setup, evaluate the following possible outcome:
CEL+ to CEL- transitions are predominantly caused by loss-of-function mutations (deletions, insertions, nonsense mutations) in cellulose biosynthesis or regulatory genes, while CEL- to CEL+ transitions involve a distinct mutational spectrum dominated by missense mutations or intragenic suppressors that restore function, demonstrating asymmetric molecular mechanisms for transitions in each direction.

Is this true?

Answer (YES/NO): NO